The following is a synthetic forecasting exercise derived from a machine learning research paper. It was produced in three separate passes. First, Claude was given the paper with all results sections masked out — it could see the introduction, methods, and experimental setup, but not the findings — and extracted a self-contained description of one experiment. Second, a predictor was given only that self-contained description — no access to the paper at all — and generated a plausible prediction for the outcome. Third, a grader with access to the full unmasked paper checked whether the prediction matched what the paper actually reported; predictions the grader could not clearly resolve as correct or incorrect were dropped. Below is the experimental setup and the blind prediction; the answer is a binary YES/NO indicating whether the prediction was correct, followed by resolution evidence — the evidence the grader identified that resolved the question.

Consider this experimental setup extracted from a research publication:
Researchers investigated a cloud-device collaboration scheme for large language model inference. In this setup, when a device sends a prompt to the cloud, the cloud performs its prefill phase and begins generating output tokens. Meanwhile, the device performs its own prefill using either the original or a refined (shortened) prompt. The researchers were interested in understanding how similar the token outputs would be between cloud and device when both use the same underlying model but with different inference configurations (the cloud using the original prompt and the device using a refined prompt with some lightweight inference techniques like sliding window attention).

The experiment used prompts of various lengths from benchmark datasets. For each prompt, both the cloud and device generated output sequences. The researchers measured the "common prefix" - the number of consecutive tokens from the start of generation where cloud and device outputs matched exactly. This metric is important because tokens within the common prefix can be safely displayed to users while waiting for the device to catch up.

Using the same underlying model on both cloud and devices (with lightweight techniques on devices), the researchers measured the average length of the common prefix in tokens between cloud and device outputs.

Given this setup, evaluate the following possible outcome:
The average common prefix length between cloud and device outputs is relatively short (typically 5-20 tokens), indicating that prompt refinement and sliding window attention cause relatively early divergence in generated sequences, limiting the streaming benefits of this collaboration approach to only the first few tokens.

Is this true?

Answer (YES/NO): NO